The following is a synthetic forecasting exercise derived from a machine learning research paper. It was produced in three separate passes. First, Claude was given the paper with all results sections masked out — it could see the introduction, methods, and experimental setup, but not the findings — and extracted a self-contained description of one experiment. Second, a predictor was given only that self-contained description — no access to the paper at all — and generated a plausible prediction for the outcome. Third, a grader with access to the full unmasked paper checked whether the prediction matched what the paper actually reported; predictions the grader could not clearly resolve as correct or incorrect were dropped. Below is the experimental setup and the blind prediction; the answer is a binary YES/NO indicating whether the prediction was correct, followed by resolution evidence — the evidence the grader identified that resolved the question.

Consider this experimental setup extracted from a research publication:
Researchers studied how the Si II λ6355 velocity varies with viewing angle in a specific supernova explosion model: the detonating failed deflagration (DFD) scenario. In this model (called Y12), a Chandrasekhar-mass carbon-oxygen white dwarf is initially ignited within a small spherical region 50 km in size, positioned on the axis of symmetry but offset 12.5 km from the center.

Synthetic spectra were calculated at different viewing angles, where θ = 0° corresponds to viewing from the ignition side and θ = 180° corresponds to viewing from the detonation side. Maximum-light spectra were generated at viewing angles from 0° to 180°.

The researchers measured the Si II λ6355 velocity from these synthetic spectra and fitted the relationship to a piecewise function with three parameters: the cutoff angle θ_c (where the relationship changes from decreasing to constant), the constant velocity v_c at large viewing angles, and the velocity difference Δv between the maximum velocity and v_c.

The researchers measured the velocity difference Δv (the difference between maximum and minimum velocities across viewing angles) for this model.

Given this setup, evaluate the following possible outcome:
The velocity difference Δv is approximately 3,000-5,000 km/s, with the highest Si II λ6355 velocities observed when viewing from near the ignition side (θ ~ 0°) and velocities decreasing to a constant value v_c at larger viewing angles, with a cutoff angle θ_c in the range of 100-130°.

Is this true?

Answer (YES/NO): NO